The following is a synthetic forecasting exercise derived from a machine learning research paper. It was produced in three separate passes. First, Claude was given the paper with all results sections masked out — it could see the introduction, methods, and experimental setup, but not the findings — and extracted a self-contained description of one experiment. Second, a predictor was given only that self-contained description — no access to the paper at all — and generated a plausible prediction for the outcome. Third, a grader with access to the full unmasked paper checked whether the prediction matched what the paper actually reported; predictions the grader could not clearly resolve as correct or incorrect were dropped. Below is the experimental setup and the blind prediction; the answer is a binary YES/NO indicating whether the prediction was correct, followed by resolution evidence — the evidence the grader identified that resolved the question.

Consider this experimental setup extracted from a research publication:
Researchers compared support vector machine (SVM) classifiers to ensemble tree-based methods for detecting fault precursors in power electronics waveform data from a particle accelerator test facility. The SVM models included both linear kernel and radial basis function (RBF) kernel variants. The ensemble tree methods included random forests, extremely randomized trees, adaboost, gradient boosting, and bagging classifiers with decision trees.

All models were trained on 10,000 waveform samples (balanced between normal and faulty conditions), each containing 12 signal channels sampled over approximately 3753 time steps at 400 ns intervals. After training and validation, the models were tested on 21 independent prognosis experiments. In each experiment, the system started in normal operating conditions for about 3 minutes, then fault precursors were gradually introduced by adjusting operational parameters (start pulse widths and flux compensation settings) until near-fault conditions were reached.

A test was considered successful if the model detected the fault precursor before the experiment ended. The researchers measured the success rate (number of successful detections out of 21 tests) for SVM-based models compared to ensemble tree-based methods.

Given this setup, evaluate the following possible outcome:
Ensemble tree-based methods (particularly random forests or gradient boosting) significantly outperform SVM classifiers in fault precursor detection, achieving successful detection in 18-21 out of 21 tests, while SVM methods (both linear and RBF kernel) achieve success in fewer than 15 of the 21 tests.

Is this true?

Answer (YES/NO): NO